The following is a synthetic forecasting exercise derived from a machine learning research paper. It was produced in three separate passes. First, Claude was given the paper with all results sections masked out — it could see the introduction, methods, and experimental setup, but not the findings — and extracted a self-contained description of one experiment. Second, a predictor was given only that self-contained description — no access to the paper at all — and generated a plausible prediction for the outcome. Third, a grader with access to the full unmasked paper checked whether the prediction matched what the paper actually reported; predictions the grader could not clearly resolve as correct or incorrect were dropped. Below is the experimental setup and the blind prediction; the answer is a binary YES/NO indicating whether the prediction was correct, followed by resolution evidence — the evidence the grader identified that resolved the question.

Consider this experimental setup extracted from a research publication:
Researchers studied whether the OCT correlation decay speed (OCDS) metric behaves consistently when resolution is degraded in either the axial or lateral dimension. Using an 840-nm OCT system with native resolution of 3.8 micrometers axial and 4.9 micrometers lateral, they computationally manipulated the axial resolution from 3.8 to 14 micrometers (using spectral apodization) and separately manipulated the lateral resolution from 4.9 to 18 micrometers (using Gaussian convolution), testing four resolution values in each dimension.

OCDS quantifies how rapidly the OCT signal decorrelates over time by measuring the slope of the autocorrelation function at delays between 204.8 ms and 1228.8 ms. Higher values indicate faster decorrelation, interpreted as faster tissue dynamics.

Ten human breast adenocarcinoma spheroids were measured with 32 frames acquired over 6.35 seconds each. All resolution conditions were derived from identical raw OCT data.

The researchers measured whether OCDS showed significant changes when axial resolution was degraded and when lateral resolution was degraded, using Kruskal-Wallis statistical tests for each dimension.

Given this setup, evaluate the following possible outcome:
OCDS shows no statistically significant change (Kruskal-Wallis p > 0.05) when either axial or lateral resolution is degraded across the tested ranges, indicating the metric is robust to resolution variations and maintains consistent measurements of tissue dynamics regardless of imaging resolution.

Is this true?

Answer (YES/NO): YES